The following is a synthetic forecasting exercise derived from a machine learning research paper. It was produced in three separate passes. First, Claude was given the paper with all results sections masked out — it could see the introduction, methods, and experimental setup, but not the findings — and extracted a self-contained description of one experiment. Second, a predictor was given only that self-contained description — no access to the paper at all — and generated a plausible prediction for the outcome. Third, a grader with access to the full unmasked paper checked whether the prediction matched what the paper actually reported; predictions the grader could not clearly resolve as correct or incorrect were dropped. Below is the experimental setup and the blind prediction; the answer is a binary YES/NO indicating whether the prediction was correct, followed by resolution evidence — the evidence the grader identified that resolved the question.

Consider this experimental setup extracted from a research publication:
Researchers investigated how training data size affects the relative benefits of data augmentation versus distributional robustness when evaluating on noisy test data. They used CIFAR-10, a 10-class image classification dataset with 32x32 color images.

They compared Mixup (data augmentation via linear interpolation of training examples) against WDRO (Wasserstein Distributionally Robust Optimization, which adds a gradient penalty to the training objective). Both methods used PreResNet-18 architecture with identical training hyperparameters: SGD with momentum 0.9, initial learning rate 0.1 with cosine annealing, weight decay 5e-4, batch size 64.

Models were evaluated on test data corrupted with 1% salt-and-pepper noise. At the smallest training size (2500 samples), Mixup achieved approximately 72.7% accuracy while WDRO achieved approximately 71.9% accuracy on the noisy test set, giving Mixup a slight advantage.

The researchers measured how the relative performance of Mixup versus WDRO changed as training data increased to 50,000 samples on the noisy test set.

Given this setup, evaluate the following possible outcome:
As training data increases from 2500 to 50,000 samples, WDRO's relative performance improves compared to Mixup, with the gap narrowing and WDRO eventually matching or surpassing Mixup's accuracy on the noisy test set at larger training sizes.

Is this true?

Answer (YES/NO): YES